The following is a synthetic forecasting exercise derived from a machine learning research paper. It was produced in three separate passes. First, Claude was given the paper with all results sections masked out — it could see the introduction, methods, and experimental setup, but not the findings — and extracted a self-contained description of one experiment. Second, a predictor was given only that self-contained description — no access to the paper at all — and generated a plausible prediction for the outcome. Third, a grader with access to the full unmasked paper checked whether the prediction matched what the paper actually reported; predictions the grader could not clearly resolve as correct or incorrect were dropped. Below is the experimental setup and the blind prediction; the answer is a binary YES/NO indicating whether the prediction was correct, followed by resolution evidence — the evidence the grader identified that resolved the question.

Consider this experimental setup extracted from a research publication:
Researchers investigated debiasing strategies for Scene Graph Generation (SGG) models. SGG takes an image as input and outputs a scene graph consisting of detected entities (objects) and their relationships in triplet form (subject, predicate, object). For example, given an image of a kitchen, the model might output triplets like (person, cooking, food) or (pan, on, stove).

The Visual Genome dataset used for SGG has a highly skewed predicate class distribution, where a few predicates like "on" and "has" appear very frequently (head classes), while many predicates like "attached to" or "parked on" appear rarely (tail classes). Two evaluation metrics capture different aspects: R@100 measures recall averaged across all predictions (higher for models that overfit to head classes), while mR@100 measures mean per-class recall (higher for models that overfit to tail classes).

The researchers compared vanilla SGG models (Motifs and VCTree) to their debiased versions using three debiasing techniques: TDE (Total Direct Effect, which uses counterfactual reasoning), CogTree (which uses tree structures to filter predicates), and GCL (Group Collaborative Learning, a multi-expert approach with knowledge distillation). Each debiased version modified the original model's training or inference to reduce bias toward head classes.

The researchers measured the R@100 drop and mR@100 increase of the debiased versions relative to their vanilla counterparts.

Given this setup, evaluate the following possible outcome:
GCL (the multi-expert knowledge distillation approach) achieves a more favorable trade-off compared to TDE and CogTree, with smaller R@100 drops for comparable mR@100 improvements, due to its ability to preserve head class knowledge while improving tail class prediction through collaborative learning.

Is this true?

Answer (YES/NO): NO